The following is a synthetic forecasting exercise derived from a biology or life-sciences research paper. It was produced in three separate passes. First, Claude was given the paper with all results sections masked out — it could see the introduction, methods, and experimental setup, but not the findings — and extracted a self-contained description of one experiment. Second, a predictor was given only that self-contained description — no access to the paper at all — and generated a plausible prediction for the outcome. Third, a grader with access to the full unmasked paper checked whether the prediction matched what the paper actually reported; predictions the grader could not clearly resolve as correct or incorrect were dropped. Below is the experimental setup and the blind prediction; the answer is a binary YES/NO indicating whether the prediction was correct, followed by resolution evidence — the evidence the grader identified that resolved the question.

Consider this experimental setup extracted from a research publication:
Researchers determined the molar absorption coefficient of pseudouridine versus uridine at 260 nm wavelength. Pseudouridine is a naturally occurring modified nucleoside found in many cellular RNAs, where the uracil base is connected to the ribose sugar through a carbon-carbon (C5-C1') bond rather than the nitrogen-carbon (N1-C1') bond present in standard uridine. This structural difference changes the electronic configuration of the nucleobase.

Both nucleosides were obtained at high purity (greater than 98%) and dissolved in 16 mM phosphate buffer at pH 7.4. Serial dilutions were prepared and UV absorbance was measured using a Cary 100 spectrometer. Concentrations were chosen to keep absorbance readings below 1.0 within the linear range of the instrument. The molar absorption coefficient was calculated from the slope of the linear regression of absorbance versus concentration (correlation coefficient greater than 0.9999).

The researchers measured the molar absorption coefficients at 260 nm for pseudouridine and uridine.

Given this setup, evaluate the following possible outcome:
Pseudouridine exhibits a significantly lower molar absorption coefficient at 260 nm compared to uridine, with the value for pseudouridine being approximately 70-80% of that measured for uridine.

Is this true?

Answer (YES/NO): YES